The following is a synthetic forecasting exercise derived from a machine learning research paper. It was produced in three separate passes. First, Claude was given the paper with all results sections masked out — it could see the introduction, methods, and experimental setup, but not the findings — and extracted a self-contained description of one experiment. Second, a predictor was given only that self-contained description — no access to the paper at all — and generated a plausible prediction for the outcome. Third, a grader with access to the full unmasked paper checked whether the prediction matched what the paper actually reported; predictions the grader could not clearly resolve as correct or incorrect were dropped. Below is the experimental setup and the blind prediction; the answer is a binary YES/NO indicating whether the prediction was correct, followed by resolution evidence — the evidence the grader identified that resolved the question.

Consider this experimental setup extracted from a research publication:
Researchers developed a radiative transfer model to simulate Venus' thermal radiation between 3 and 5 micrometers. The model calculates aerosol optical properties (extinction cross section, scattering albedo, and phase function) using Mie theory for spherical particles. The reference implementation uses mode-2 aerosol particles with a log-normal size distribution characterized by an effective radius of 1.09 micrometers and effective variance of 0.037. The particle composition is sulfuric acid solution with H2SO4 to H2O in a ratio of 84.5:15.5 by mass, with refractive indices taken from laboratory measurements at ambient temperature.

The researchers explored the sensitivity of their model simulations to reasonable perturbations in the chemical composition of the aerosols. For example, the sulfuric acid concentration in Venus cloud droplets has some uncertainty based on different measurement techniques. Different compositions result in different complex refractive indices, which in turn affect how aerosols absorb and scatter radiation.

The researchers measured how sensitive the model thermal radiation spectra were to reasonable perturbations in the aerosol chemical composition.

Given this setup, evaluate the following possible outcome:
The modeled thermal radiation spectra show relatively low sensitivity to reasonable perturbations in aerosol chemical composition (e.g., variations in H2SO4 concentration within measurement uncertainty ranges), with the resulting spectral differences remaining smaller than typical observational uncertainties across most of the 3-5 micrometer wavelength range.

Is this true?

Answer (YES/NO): YES